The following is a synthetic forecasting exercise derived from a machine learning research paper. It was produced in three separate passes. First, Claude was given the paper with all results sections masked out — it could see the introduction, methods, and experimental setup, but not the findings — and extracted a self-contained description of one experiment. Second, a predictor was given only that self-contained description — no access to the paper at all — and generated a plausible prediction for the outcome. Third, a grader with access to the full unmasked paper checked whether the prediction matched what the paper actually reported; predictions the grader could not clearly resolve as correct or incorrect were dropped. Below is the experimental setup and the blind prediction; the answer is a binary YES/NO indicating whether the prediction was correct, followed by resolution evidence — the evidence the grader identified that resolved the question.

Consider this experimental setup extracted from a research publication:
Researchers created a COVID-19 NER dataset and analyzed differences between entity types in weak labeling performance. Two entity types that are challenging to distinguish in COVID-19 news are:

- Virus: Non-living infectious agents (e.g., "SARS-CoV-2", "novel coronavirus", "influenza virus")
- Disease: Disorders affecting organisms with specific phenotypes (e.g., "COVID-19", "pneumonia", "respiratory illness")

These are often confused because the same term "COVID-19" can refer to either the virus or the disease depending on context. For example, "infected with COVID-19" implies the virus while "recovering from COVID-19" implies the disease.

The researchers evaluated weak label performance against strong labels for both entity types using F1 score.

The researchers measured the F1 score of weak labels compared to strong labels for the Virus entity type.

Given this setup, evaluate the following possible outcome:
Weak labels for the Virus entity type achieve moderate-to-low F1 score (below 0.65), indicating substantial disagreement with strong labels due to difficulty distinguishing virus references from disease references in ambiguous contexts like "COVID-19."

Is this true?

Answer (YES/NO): YES